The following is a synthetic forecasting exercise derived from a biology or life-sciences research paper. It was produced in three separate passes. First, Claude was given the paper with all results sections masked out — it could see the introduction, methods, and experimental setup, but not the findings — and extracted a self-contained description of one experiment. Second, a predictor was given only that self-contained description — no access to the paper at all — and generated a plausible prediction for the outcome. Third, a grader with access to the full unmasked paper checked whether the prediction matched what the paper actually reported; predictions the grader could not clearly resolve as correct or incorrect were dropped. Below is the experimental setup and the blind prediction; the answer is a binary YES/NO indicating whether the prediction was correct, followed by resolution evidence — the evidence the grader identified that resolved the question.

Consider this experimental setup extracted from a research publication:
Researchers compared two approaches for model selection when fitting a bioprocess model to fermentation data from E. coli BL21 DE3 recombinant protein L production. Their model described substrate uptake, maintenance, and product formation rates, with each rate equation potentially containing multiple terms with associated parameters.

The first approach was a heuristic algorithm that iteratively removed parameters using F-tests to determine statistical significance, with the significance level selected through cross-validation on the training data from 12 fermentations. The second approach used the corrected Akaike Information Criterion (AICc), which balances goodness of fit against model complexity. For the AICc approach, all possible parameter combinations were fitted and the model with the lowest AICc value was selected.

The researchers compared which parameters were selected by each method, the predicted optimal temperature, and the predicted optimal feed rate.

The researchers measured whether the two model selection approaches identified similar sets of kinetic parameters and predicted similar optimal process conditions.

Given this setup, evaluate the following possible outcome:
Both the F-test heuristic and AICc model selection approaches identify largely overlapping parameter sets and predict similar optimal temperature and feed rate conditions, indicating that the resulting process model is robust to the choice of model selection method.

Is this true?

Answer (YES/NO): NO